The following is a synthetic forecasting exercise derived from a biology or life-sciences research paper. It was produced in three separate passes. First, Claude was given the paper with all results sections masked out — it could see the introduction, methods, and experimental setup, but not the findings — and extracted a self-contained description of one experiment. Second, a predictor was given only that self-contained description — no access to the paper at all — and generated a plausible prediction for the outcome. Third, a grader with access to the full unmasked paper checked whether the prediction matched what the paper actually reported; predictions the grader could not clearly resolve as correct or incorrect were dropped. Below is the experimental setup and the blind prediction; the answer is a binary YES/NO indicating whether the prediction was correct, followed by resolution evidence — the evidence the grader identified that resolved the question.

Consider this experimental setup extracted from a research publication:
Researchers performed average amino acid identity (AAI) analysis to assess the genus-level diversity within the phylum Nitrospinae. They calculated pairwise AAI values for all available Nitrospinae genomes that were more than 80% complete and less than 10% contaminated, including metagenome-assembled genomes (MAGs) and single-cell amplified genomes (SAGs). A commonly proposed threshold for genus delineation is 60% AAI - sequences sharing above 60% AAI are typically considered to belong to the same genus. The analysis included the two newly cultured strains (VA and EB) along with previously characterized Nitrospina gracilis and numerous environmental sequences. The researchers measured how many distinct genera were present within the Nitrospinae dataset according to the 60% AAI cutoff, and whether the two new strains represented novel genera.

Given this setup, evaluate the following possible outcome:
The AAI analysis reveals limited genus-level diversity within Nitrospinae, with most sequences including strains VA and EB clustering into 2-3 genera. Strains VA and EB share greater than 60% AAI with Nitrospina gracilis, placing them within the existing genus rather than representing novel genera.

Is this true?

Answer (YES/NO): NO